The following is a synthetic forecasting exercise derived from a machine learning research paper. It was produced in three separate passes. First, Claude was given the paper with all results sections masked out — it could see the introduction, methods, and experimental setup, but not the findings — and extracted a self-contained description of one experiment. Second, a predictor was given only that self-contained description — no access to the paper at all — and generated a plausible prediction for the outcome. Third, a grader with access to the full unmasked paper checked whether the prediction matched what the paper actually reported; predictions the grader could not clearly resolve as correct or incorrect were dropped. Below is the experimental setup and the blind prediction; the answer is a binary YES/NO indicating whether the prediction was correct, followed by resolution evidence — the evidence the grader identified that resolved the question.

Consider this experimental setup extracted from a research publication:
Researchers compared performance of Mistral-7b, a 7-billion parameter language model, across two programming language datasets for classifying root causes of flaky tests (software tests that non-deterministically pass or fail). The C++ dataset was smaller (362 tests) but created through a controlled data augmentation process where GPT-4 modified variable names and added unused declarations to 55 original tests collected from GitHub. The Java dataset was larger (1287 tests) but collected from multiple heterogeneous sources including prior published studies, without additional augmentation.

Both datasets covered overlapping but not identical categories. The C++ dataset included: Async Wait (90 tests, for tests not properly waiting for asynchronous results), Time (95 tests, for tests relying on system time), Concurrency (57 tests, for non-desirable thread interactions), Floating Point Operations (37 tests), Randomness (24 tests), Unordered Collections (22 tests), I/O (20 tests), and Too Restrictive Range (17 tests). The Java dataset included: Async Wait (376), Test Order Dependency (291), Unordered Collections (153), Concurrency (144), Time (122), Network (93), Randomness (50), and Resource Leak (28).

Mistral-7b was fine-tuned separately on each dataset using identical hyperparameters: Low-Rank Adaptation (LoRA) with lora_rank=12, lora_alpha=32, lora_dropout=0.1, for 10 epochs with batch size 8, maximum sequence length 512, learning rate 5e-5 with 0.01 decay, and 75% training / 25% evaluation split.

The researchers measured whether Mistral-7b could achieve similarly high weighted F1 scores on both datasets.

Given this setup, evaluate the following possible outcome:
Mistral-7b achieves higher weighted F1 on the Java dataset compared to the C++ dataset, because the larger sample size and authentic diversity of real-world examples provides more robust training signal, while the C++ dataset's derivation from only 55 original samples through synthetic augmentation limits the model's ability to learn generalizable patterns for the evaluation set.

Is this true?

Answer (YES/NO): NO